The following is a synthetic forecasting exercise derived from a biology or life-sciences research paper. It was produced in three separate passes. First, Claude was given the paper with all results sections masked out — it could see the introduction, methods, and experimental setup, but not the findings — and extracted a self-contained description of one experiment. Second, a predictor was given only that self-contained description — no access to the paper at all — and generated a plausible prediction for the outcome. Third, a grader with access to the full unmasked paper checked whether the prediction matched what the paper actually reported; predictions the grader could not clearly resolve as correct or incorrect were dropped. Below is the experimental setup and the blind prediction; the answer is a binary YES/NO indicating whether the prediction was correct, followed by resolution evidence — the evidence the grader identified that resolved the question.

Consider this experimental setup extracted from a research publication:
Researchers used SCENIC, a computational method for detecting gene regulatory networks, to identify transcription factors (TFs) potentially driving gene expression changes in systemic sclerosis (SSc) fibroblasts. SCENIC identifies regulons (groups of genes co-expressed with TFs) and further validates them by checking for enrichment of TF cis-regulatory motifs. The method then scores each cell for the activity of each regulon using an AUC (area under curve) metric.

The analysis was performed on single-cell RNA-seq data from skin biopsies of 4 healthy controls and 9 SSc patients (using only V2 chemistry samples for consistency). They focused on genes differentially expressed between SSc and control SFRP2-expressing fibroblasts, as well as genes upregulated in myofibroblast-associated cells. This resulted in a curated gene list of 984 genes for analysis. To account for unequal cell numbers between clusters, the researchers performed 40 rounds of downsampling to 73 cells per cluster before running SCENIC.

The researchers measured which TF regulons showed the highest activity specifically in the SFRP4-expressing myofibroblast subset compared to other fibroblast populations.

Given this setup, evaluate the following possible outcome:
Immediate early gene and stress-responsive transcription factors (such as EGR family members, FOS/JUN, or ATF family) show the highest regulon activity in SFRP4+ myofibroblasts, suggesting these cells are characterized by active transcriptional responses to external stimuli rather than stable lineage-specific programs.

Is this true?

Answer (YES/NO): NO